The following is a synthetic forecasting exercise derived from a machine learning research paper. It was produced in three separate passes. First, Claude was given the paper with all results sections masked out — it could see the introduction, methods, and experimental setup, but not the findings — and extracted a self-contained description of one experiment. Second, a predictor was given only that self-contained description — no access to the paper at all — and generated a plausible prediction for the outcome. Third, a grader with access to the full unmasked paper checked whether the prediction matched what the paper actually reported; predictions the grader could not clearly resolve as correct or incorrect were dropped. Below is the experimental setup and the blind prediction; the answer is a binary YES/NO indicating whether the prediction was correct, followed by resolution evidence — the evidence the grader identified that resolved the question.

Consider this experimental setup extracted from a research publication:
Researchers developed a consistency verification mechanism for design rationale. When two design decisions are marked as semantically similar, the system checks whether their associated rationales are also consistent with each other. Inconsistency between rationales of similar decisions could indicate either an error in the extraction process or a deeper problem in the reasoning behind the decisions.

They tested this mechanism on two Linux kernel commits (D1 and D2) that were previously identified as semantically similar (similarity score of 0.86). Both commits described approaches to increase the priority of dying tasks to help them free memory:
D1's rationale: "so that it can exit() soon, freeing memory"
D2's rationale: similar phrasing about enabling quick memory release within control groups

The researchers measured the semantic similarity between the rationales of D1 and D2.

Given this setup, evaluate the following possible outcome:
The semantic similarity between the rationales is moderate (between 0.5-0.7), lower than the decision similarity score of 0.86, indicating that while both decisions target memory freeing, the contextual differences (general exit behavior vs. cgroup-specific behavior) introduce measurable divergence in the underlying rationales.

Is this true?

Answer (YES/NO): NO